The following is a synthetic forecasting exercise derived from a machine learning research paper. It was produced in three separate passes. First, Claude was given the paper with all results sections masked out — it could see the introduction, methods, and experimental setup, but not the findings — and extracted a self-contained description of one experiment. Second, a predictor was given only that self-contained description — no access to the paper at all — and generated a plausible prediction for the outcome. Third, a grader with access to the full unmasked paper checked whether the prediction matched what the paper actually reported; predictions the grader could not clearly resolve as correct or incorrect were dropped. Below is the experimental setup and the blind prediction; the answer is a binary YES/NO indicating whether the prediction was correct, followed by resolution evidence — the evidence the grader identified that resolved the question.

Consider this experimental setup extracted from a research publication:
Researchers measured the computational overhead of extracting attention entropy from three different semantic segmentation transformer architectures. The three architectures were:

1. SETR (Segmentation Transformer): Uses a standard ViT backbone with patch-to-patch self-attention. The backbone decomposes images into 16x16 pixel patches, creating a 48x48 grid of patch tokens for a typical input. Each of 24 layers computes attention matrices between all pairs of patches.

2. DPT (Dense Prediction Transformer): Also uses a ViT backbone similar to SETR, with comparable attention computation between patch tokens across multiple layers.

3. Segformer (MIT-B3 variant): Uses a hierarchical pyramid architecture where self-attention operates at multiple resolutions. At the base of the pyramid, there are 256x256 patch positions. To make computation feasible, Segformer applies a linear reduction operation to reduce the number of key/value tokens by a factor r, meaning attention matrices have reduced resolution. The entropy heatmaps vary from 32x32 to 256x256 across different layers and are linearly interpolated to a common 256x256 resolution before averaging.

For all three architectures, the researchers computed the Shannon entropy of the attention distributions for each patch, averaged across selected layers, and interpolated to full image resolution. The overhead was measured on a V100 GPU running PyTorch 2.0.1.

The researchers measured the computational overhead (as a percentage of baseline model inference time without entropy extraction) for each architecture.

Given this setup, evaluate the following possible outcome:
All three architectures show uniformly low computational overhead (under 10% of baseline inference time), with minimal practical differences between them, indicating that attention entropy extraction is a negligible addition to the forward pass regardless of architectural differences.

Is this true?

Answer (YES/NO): NO